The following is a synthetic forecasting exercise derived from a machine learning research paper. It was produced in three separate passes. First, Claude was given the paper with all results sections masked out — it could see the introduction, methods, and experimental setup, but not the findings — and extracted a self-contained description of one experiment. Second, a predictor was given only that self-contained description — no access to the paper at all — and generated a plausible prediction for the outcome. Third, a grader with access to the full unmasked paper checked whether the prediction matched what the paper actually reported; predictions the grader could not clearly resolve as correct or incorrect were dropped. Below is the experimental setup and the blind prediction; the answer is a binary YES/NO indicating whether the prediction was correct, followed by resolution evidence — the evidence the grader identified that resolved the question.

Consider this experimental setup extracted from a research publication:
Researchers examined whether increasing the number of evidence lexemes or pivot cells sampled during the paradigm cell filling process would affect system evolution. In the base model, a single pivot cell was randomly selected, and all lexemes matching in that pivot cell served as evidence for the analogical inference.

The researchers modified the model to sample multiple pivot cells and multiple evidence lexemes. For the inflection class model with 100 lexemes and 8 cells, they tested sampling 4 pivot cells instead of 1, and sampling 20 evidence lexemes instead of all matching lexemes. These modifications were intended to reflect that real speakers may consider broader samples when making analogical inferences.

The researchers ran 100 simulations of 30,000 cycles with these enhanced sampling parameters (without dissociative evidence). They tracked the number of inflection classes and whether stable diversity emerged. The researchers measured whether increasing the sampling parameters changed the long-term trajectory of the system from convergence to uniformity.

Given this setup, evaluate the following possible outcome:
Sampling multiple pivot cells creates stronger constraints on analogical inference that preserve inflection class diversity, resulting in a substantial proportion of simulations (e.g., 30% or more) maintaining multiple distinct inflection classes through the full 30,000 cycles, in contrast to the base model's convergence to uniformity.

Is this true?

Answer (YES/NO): NO